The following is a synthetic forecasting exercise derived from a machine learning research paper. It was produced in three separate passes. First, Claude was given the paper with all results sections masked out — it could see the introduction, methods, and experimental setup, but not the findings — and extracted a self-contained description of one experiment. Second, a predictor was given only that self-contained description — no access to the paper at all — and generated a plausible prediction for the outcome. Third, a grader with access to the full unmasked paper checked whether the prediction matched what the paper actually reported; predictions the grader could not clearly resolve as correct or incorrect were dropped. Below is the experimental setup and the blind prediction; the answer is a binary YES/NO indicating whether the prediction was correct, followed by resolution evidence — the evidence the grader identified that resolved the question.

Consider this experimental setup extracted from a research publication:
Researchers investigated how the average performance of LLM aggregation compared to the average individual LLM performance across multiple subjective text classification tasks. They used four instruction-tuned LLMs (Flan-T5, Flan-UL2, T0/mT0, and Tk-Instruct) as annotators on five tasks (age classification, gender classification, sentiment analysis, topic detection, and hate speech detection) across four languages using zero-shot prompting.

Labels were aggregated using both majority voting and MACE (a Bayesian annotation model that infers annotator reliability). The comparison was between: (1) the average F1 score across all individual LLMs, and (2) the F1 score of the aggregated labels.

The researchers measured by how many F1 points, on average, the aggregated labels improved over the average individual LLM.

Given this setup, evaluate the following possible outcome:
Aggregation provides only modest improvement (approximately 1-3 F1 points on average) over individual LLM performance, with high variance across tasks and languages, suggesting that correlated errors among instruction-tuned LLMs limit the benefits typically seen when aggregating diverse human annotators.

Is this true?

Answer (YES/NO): NO